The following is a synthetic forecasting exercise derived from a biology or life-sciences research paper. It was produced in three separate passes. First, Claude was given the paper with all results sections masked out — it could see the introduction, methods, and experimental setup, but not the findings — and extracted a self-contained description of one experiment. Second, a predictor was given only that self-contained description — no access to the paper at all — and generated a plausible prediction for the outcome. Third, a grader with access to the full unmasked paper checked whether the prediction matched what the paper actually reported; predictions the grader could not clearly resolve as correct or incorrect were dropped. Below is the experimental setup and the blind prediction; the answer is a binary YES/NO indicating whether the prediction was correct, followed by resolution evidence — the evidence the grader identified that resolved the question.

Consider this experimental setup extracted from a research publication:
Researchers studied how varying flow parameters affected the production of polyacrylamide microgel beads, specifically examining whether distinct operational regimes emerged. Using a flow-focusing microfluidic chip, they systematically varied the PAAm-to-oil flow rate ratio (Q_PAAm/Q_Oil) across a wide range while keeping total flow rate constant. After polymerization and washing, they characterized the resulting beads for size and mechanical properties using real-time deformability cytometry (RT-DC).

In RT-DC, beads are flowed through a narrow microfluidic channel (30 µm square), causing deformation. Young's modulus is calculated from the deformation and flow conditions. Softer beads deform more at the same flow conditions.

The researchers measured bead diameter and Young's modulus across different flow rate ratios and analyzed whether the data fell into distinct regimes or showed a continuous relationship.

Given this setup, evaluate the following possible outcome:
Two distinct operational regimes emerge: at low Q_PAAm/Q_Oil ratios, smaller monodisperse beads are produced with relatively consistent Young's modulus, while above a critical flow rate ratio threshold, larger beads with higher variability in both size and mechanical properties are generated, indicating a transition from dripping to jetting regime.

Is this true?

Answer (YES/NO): NO